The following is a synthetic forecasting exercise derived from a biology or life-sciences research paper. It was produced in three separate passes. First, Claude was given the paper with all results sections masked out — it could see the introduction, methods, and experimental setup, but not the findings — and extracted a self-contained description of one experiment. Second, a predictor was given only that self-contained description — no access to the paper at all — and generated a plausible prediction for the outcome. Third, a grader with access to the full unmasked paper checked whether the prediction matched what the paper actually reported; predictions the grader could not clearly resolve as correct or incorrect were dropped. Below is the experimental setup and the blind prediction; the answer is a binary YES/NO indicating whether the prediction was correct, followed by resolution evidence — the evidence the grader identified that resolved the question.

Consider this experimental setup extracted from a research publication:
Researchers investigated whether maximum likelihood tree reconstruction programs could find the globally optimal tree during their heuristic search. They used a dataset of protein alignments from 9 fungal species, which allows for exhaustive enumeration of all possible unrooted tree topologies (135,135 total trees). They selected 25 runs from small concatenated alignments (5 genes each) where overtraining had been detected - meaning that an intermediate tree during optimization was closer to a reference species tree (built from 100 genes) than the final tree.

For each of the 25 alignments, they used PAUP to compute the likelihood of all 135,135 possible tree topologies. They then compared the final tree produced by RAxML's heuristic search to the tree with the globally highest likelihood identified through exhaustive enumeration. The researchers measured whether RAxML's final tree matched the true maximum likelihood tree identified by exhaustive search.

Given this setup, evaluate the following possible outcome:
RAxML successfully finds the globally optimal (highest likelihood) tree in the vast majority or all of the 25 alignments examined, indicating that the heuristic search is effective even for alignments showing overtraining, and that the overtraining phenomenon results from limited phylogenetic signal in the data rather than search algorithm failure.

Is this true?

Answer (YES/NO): YES